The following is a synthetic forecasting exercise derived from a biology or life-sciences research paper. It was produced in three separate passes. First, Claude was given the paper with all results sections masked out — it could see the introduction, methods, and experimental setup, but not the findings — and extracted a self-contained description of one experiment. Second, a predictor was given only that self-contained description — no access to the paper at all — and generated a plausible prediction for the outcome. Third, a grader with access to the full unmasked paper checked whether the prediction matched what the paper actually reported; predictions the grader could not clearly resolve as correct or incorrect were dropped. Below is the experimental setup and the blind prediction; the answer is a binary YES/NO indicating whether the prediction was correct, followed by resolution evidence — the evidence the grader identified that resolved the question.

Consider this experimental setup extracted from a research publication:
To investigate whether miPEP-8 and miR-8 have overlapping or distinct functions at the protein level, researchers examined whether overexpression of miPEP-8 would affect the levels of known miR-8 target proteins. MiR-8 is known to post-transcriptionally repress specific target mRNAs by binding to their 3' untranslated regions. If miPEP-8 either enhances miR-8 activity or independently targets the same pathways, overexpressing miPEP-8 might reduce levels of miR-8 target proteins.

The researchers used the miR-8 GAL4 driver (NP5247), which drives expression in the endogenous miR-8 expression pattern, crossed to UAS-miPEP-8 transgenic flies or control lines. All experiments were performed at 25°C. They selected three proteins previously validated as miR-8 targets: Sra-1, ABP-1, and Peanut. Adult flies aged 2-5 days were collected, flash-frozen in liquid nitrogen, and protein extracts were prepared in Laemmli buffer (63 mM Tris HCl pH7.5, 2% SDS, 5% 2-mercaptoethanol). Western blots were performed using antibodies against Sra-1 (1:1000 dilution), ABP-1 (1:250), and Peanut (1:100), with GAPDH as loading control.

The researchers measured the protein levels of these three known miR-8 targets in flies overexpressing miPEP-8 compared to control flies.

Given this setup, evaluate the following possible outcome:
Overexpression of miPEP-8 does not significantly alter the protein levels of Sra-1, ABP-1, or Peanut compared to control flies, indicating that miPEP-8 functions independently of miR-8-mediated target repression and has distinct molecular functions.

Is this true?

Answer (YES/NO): YES